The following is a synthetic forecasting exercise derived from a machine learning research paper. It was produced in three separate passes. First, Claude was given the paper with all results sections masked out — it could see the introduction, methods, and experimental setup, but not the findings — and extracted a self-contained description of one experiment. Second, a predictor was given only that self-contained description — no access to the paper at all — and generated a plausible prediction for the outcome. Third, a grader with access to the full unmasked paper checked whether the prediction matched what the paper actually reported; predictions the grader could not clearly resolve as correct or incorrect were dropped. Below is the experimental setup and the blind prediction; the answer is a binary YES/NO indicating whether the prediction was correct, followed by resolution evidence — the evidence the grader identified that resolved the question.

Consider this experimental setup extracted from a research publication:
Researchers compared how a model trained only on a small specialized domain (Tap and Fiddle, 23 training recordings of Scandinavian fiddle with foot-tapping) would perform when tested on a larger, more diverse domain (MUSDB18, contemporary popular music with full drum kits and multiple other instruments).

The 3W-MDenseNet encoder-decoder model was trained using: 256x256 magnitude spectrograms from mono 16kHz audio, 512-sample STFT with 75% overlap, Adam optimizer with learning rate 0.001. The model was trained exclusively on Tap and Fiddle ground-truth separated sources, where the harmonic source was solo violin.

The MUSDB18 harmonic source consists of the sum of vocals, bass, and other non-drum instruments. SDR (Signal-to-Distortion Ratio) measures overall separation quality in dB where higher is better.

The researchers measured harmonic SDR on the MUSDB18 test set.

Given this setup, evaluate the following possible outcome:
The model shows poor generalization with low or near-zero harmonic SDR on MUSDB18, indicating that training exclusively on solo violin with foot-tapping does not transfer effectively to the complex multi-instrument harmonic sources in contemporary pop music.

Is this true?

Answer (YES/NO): YES